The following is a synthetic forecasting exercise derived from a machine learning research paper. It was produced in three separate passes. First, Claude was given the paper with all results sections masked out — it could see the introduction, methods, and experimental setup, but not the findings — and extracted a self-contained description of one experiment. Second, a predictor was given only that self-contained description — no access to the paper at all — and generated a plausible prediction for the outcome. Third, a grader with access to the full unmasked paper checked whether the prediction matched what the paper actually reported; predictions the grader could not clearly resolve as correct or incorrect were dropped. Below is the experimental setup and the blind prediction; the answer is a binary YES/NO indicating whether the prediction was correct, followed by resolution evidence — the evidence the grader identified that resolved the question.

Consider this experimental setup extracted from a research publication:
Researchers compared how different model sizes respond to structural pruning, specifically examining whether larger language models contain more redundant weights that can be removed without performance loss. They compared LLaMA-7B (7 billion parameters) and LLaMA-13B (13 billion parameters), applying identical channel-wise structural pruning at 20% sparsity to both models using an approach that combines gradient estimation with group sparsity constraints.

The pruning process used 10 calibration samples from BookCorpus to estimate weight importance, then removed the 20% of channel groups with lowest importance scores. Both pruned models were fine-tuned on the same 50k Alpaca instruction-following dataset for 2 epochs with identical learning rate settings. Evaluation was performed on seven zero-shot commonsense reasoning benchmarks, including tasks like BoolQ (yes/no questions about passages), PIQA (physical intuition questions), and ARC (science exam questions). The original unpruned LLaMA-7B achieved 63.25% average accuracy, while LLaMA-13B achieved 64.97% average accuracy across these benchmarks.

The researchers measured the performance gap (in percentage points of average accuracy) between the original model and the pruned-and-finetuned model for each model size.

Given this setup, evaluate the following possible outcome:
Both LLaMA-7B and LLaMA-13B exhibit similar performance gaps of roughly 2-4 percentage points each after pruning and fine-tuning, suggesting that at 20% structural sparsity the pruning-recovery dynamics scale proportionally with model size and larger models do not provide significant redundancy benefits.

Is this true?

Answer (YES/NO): NO